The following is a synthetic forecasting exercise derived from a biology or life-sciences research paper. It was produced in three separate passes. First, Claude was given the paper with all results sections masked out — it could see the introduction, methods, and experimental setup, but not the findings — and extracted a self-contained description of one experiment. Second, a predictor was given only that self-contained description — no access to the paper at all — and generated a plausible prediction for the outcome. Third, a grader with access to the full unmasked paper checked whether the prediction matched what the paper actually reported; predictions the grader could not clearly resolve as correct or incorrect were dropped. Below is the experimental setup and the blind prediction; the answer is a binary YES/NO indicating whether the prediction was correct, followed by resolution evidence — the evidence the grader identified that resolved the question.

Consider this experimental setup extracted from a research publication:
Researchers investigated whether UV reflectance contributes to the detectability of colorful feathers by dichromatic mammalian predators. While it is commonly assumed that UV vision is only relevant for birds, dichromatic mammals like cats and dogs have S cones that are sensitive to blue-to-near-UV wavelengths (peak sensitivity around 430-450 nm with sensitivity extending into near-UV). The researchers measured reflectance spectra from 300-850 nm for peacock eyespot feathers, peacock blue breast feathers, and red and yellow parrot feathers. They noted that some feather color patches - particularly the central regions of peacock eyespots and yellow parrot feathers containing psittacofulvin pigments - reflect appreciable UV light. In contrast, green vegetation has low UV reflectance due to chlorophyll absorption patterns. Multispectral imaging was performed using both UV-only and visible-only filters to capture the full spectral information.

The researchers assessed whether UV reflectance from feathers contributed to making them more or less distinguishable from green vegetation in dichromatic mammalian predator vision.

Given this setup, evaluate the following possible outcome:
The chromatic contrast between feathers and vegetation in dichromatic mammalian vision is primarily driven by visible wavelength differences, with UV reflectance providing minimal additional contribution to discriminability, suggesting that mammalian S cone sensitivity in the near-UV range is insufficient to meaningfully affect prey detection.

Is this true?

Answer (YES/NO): NO